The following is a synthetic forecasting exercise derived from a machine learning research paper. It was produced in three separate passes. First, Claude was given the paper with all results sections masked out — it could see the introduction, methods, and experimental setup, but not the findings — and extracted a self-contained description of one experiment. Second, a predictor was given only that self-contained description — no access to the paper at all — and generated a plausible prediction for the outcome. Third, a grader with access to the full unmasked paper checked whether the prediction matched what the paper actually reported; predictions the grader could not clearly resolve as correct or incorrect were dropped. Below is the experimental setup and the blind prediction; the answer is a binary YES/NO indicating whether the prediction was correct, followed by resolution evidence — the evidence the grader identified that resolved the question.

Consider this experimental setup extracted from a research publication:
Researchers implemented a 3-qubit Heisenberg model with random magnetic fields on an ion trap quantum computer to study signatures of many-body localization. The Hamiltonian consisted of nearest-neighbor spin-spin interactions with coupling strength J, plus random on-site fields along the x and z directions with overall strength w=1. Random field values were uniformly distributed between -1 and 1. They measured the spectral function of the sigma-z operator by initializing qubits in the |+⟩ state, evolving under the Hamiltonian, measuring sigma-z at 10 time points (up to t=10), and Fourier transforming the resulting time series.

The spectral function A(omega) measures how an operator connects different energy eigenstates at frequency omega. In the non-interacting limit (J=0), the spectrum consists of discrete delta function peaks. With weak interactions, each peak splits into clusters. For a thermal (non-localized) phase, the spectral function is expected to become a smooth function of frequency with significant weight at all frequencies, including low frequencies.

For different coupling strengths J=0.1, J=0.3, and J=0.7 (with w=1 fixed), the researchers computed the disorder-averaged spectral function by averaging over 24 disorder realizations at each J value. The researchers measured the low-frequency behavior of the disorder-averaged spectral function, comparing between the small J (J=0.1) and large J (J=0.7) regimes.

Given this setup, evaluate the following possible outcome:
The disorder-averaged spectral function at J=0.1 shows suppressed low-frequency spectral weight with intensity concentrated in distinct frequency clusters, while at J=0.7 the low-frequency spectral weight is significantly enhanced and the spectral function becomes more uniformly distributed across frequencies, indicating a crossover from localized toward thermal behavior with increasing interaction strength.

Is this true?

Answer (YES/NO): YES